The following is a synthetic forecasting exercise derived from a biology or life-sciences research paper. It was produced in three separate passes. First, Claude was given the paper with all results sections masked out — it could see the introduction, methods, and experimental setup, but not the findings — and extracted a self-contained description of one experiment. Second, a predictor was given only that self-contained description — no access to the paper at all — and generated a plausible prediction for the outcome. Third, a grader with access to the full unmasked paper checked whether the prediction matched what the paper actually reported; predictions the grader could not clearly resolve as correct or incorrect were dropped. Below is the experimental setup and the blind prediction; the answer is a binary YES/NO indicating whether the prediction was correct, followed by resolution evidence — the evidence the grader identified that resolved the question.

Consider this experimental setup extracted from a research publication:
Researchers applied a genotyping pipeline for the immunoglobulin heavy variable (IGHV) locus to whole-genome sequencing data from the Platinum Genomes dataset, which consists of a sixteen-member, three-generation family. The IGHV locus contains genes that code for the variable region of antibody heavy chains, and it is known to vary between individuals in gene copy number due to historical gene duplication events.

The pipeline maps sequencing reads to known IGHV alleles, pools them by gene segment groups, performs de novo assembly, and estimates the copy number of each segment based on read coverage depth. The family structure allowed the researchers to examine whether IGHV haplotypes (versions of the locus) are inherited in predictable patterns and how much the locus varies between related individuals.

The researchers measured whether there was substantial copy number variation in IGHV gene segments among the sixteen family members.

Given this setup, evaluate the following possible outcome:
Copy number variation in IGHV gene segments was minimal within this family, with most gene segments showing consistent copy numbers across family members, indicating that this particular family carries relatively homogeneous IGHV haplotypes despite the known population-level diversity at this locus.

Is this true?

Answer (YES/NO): NO